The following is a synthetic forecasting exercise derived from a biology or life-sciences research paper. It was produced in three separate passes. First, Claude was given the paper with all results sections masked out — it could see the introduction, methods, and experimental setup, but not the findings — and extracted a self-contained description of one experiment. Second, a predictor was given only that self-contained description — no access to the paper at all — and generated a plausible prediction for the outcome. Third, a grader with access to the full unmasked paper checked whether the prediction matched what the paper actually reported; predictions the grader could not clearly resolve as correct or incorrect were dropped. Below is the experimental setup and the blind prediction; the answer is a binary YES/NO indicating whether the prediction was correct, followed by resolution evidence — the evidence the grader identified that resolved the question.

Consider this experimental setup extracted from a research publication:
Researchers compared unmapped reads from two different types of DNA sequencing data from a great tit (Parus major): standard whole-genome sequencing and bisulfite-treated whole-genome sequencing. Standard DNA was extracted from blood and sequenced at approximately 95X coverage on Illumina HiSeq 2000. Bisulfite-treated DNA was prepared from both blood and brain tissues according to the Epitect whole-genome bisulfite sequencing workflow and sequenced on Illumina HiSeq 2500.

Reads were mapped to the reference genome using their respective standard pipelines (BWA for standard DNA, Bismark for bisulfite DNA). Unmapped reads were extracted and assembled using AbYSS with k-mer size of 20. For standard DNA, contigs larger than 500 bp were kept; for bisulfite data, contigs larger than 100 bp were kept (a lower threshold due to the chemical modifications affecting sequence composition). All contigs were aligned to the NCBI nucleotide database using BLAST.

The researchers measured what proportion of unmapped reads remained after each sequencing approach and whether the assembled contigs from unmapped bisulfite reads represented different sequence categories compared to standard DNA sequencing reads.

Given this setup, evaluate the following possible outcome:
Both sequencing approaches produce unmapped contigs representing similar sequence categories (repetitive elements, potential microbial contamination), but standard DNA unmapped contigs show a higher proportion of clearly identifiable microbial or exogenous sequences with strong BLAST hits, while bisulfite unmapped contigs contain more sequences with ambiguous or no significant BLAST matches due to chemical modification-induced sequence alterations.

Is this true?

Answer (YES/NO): NO